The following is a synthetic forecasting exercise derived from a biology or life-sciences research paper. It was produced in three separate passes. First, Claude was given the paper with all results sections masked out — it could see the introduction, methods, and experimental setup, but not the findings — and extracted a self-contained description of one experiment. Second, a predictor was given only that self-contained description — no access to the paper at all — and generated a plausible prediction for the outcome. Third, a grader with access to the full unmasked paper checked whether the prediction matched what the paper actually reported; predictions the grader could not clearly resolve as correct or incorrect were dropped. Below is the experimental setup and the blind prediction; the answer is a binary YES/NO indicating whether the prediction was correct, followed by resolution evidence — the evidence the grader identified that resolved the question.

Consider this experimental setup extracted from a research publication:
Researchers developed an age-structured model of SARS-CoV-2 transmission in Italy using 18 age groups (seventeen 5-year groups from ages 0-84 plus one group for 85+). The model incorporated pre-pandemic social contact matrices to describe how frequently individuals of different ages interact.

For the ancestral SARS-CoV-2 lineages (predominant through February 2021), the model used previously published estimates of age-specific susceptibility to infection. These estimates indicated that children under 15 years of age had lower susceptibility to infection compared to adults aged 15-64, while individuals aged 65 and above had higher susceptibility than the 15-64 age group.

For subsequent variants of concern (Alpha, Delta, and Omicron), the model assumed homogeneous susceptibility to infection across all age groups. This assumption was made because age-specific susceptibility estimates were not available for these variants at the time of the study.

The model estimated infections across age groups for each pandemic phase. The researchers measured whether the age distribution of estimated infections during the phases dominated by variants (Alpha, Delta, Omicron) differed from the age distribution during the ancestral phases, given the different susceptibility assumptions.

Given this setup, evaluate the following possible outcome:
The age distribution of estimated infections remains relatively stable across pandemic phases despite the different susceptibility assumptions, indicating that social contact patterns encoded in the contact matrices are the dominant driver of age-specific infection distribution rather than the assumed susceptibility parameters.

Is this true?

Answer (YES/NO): NO